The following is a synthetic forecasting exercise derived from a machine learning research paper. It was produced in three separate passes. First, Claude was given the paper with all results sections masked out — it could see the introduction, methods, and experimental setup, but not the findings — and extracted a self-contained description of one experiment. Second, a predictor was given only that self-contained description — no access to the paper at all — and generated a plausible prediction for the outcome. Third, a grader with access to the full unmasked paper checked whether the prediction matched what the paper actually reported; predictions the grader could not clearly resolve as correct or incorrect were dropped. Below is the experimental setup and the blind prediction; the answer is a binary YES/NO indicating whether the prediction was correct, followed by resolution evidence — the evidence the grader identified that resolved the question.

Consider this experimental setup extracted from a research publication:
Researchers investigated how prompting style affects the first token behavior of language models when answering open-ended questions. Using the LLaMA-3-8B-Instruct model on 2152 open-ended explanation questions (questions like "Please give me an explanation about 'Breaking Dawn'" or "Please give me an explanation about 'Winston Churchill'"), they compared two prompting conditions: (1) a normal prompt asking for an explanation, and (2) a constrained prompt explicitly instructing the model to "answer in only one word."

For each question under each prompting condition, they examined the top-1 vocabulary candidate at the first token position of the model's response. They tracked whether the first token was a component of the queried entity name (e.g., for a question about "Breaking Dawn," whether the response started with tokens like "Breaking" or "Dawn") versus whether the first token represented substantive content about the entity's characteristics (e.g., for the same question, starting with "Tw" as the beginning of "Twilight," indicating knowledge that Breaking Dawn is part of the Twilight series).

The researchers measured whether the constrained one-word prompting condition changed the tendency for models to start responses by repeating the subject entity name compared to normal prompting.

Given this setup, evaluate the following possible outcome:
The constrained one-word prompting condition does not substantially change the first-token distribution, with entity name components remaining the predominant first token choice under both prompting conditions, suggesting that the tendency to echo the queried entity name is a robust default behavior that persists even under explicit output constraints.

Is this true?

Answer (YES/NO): NO